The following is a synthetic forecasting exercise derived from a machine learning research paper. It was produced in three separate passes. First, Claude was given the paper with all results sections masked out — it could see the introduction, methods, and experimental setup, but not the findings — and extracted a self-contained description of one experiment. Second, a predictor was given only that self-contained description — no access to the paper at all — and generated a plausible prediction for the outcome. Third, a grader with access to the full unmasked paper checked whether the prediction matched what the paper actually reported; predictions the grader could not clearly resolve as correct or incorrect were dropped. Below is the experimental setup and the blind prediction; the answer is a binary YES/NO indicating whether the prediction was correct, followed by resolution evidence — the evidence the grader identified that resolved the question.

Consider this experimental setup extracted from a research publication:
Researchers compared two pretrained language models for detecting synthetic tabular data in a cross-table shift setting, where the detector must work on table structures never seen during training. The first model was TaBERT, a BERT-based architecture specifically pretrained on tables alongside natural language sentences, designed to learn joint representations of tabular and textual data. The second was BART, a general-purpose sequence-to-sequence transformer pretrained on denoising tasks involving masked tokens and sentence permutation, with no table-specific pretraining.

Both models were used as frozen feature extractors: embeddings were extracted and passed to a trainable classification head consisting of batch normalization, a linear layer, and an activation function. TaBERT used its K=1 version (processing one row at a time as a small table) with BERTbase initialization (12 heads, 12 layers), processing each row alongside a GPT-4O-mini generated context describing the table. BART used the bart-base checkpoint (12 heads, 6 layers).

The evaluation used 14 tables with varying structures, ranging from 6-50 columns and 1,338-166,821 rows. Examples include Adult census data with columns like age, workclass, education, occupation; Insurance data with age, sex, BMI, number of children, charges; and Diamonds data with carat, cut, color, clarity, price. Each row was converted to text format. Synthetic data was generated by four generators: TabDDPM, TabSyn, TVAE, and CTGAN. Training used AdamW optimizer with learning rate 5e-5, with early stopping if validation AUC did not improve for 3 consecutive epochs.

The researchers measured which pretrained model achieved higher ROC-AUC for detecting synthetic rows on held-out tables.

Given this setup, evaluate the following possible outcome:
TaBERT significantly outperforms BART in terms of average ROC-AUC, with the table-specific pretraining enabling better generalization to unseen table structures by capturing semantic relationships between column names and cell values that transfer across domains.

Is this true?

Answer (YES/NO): NO